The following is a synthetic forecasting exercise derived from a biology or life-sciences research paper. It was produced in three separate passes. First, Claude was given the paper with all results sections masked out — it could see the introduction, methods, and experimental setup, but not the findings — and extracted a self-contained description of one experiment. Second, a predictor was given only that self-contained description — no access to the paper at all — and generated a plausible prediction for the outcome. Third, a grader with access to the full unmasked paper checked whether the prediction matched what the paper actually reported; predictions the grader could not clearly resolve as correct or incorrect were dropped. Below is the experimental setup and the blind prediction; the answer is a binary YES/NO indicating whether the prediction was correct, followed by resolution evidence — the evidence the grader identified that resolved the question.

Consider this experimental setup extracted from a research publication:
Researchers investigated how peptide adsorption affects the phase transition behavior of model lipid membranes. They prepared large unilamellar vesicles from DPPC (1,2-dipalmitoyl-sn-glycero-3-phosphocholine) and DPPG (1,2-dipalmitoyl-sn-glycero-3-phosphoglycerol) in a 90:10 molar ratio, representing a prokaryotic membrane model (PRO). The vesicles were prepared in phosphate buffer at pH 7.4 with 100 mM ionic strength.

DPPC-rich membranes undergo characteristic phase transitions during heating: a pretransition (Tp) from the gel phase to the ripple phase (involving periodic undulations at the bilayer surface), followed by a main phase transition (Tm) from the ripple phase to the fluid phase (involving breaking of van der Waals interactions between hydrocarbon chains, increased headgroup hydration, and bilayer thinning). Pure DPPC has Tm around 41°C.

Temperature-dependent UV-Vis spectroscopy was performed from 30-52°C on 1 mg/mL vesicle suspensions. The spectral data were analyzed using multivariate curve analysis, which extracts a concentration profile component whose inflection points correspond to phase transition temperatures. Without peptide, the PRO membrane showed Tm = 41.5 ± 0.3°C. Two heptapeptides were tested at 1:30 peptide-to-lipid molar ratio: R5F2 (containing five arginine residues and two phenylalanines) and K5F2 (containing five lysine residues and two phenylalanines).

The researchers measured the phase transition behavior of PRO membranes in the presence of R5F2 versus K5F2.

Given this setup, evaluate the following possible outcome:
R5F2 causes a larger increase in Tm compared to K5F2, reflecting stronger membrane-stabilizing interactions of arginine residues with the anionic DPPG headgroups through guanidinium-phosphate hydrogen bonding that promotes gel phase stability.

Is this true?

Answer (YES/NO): NO